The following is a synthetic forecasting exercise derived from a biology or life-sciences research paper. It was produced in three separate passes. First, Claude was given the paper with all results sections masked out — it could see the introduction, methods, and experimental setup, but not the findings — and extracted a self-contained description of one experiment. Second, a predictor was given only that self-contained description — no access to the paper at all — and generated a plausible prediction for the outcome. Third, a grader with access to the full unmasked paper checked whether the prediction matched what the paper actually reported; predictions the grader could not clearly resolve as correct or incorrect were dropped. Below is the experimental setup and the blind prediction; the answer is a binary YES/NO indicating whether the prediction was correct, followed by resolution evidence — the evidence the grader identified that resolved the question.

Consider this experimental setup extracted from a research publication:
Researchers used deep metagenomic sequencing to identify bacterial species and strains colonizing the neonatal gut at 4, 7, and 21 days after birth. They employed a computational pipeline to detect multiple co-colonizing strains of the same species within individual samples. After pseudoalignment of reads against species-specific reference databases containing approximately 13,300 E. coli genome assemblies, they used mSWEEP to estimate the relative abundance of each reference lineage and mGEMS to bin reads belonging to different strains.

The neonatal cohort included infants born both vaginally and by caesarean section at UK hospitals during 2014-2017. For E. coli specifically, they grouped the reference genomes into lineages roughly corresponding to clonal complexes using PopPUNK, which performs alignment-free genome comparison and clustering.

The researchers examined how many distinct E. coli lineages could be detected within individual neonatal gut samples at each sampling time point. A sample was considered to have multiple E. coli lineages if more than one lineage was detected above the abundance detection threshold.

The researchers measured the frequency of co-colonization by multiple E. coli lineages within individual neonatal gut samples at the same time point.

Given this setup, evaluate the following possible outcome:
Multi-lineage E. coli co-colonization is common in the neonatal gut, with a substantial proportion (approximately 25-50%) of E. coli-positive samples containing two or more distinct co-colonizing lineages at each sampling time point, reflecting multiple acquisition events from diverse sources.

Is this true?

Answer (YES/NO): NO